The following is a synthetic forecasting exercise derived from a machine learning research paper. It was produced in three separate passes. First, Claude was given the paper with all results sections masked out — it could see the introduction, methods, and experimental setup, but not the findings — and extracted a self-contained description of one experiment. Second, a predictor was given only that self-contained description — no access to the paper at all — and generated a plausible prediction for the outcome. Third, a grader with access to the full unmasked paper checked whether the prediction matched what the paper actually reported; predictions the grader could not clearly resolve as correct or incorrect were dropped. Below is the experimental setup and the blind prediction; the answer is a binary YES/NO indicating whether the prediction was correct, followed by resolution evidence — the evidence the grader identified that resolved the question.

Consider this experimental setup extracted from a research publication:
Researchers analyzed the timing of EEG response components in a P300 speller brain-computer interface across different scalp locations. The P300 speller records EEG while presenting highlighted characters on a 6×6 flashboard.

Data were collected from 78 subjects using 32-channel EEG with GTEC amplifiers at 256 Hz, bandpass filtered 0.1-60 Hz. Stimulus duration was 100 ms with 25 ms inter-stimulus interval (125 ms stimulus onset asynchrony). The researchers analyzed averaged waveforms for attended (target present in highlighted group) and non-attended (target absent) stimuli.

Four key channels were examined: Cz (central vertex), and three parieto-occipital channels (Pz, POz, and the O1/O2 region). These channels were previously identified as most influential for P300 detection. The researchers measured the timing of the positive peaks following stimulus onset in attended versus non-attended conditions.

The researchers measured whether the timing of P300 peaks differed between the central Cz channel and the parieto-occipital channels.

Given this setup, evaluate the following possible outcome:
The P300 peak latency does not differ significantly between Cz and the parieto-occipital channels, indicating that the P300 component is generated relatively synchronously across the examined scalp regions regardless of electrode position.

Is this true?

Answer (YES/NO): NO